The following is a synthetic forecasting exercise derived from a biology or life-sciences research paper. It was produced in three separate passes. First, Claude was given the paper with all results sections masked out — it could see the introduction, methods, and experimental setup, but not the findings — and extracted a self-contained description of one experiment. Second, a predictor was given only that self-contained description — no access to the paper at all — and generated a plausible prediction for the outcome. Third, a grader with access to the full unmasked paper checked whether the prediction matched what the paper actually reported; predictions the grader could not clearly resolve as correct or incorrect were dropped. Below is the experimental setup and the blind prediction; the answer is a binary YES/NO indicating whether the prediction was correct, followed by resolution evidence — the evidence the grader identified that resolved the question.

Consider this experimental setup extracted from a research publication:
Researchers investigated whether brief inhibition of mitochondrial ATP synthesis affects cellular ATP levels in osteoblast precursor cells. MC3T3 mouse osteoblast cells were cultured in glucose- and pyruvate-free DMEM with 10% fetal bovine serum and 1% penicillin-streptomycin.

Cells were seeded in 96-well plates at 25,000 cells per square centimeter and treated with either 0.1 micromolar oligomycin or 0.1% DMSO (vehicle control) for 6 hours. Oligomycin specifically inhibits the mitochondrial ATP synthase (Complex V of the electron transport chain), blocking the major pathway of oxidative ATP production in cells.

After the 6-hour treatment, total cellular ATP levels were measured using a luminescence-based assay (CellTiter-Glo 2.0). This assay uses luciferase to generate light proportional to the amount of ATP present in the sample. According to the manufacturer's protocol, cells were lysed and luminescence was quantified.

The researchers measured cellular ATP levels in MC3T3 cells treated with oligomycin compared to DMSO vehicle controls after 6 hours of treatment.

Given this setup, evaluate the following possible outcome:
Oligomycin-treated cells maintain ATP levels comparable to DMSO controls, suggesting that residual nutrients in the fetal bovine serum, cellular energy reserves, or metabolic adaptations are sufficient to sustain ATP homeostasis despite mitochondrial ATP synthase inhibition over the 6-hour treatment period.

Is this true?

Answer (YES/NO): NO